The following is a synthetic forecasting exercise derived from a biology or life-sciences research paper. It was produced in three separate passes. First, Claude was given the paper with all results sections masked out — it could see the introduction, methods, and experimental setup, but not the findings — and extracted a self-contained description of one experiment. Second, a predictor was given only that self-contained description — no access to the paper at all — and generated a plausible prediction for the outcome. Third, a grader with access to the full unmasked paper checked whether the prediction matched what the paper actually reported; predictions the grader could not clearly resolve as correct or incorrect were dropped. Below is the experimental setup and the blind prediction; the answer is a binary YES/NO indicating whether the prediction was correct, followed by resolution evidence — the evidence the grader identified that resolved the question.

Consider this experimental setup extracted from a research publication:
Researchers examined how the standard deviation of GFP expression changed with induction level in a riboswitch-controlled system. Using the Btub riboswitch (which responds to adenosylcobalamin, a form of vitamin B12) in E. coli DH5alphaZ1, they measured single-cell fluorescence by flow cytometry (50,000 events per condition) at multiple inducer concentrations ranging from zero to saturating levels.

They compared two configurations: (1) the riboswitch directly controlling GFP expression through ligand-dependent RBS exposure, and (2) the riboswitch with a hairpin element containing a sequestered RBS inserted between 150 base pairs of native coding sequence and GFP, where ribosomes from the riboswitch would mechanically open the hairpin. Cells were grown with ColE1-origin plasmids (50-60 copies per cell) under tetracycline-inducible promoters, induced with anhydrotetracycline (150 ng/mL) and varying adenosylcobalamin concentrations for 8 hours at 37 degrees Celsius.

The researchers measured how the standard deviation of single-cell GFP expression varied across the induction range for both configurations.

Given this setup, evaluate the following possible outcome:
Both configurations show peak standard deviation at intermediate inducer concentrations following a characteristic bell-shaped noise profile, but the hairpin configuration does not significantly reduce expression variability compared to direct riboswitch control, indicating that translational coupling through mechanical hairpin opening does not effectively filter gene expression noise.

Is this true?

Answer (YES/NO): NO